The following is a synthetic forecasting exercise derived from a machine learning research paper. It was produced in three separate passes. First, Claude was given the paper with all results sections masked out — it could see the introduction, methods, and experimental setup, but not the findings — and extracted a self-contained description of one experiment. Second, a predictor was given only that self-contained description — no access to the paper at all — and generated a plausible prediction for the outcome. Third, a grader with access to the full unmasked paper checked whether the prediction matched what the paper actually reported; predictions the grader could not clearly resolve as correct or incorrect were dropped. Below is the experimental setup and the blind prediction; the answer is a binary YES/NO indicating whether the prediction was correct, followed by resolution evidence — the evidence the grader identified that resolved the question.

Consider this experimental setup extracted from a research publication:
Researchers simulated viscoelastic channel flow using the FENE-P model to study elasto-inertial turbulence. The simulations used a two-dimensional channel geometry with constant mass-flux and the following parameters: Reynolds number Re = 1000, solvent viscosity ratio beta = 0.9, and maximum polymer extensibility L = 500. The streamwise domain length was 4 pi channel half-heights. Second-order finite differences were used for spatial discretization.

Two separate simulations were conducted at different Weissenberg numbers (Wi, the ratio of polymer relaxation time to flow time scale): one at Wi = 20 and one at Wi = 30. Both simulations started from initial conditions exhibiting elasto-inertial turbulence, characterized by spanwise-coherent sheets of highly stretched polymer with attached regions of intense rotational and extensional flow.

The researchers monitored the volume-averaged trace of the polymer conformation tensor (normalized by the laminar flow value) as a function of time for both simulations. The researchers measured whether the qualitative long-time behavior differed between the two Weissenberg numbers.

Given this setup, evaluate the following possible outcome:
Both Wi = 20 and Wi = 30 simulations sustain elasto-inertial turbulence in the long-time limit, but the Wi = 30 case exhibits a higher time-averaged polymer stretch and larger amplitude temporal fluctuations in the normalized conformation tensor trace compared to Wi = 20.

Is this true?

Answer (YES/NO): NO